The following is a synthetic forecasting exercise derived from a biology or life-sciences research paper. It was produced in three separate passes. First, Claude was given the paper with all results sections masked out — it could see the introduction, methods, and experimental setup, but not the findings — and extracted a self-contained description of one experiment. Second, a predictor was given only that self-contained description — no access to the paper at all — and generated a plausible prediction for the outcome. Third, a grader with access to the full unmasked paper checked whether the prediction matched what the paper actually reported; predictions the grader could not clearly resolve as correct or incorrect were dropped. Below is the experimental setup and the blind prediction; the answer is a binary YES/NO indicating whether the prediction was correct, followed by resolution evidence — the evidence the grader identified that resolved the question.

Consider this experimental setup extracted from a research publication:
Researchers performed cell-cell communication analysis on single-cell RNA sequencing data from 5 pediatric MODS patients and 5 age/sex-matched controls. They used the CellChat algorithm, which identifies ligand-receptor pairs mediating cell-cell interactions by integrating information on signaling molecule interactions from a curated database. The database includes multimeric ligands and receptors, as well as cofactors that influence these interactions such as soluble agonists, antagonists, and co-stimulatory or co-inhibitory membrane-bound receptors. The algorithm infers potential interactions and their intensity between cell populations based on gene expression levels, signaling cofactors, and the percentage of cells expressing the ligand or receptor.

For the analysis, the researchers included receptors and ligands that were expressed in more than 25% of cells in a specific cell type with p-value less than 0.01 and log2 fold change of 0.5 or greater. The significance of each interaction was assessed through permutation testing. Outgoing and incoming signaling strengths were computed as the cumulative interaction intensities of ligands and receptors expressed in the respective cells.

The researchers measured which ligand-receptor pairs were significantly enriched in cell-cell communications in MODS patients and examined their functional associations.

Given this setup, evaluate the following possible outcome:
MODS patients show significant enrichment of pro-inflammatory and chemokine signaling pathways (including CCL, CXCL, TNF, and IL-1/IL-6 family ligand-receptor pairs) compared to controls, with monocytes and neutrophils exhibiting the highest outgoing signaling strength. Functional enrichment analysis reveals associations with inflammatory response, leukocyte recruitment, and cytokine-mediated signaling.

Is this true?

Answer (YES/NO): NO